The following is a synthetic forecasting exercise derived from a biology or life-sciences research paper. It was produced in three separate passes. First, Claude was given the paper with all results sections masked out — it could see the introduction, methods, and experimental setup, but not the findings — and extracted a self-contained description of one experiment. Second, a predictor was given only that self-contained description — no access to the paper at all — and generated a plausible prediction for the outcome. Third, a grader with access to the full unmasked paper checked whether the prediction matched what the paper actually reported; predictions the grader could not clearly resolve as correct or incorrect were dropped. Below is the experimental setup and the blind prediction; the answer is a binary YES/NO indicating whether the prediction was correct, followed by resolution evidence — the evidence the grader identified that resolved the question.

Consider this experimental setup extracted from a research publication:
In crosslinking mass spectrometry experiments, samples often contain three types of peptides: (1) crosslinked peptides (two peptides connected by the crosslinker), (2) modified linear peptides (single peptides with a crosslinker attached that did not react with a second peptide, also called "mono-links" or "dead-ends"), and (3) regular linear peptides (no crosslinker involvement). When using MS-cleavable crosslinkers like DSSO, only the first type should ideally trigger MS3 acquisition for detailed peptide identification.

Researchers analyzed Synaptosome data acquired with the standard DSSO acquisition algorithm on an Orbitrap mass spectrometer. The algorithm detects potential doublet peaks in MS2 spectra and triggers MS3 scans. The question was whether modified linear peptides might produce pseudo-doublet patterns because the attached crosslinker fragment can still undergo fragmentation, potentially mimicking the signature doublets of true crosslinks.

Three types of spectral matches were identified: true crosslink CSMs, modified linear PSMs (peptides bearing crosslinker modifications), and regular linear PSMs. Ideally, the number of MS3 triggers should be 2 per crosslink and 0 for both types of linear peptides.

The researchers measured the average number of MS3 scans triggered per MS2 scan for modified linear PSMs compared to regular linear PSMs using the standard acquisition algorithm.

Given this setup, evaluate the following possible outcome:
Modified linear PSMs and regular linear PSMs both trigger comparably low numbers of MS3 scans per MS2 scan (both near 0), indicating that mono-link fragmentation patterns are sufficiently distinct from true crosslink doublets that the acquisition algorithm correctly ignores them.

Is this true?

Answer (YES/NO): NO